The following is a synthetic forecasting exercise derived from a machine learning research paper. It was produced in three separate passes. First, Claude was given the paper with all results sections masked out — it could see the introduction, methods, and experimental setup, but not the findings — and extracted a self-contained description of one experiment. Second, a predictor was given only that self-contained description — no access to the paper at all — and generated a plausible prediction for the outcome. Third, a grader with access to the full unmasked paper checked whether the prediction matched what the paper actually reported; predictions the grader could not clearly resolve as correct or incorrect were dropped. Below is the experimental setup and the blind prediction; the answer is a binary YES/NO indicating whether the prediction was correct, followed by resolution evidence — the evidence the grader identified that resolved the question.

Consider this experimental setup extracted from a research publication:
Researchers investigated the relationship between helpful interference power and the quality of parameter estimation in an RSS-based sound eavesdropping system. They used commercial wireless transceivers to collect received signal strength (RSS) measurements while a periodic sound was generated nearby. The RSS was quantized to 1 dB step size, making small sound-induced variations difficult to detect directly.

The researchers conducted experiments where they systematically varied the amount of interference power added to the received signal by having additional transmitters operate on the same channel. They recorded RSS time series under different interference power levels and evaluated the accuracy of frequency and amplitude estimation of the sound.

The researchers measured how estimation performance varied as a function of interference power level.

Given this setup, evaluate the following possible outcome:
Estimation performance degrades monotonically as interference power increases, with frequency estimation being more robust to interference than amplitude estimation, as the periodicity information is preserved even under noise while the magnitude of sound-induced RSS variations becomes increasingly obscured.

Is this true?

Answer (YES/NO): NO